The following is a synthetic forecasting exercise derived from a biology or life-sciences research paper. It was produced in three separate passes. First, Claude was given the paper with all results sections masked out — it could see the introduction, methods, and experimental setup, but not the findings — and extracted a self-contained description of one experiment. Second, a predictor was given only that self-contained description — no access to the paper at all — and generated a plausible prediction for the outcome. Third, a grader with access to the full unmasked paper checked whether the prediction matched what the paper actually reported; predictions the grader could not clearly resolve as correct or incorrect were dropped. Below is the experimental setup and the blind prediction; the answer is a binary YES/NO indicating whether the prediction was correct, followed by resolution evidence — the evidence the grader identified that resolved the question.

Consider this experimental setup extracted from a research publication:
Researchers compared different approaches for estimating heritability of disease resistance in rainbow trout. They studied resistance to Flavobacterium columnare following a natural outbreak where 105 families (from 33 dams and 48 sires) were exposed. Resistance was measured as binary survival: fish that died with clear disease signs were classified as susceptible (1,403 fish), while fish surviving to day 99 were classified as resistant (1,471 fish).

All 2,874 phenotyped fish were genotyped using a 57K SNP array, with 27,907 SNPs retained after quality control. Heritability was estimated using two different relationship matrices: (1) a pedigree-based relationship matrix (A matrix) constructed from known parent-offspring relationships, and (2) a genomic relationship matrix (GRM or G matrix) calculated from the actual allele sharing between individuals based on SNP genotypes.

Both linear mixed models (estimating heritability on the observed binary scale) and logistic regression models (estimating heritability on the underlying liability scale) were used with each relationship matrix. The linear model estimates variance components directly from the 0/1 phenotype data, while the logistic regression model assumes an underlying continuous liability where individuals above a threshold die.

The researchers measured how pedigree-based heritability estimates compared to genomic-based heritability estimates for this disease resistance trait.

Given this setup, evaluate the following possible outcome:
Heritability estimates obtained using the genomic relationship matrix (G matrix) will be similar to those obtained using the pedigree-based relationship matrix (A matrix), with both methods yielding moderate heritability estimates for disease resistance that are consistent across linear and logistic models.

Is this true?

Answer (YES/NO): NO